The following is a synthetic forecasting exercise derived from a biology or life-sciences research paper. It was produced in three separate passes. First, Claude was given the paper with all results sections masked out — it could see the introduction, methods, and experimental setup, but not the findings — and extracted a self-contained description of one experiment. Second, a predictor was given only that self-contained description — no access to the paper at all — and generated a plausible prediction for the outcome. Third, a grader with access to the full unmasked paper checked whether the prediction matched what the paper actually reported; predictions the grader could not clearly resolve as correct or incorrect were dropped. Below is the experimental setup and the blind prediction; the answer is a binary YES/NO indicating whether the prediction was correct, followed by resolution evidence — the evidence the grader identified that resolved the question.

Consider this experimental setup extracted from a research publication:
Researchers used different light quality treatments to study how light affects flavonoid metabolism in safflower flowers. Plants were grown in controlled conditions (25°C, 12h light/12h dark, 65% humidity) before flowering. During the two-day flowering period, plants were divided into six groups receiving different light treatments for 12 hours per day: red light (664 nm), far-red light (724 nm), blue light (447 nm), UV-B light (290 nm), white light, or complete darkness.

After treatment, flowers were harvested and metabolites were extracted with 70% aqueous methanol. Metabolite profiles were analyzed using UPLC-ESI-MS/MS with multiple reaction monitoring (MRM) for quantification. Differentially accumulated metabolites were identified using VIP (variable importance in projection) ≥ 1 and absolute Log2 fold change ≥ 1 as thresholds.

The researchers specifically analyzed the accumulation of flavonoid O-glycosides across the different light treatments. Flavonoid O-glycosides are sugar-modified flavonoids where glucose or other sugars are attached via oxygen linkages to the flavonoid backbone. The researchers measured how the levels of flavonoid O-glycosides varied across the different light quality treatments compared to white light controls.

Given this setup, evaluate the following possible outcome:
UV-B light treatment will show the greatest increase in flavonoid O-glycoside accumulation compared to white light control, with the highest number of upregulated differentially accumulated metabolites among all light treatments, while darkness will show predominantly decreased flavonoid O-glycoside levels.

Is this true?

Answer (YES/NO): NO